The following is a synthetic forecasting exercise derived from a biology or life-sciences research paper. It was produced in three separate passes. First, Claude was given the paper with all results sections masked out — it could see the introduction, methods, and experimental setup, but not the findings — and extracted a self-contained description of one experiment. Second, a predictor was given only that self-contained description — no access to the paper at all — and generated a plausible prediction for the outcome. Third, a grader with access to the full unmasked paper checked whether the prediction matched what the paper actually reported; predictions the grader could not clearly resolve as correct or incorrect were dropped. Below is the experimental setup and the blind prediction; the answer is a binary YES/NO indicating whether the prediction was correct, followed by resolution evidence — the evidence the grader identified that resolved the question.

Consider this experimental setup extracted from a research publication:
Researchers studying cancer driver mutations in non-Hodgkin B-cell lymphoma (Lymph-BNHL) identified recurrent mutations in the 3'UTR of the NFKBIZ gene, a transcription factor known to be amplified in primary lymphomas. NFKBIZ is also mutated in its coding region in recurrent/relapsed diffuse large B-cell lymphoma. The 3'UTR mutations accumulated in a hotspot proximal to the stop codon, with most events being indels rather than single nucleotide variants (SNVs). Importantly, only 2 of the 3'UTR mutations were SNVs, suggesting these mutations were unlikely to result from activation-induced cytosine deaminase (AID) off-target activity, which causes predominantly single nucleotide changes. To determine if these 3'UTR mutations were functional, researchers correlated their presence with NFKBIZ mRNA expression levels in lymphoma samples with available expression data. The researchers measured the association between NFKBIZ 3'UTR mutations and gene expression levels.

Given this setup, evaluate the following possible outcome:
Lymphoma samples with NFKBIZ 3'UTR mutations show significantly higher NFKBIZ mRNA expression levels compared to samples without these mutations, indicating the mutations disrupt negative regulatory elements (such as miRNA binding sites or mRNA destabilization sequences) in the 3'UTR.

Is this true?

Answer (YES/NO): YES